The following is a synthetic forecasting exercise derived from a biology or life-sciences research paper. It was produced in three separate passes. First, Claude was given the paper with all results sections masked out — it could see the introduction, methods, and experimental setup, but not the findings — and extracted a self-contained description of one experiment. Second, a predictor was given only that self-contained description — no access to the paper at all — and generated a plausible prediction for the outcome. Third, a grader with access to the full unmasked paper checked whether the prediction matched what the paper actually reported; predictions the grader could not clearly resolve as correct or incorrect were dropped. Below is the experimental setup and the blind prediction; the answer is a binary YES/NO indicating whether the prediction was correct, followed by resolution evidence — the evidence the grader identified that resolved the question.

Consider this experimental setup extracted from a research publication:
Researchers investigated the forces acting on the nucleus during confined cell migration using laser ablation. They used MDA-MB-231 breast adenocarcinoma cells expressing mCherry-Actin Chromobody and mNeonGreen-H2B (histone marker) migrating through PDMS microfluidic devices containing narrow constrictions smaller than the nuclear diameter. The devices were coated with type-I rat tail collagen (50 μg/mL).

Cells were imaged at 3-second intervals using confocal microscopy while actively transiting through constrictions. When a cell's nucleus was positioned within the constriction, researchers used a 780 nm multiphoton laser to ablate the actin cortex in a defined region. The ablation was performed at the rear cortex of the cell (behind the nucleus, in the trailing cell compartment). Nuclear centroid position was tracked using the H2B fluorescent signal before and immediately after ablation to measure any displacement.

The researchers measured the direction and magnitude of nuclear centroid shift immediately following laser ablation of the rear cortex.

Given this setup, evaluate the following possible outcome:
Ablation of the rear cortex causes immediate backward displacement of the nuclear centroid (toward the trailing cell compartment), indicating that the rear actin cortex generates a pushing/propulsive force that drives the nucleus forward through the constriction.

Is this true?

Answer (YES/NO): YES